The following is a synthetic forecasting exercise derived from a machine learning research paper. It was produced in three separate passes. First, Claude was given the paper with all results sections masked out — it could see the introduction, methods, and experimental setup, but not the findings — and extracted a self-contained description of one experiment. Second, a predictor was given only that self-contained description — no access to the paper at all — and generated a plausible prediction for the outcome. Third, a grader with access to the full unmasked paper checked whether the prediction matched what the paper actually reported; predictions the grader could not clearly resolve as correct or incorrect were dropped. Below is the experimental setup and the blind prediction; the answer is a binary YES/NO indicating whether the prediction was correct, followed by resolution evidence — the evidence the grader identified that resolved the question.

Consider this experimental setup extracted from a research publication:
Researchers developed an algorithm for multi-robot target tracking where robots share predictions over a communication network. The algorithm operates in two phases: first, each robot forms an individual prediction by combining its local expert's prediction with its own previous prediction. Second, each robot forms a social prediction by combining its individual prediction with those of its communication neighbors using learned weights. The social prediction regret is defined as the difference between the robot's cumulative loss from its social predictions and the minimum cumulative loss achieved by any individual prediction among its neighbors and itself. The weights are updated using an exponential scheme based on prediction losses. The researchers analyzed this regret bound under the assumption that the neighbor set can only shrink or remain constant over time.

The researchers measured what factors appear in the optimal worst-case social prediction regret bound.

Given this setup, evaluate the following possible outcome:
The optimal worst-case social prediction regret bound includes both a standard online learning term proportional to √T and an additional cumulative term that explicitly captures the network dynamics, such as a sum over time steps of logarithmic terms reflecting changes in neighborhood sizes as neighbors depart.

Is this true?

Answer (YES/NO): NO